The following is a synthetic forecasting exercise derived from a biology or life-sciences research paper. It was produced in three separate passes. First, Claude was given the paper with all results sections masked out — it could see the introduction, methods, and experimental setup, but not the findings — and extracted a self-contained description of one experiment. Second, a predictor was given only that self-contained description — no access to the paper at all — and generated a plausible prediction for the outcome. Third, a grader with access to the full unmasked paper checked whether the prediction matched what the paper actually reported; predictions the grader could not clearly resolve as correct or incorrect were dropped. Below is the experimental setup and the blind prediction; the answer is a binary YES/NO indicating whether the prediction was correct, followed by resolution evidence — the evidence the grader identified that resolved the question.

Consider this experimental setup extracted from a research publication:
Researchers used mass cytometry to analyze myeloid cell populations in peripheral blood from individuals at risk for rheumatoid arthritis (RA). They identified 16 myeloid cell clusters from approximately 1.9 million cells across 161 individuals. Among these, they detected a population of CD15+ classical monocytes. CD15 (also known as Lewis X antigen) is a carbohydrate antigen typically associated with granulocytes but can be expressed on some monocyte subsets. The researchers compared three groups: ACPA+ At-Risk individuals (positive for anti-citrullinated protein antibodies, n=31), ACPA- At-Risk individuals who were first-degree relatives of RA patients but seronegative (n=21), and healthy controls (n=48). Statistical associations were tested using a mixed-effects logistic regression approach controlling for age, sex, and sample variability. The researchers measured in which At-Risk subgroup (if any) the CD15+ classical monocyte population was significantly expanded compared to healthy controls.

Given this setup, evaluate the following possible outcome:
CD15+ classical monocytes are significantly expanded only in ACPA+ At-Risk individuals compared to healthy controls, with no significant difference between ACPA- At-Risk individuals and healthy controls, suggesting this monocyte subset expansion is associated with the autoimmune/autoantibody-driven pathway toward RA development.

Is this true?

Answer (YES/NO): NO